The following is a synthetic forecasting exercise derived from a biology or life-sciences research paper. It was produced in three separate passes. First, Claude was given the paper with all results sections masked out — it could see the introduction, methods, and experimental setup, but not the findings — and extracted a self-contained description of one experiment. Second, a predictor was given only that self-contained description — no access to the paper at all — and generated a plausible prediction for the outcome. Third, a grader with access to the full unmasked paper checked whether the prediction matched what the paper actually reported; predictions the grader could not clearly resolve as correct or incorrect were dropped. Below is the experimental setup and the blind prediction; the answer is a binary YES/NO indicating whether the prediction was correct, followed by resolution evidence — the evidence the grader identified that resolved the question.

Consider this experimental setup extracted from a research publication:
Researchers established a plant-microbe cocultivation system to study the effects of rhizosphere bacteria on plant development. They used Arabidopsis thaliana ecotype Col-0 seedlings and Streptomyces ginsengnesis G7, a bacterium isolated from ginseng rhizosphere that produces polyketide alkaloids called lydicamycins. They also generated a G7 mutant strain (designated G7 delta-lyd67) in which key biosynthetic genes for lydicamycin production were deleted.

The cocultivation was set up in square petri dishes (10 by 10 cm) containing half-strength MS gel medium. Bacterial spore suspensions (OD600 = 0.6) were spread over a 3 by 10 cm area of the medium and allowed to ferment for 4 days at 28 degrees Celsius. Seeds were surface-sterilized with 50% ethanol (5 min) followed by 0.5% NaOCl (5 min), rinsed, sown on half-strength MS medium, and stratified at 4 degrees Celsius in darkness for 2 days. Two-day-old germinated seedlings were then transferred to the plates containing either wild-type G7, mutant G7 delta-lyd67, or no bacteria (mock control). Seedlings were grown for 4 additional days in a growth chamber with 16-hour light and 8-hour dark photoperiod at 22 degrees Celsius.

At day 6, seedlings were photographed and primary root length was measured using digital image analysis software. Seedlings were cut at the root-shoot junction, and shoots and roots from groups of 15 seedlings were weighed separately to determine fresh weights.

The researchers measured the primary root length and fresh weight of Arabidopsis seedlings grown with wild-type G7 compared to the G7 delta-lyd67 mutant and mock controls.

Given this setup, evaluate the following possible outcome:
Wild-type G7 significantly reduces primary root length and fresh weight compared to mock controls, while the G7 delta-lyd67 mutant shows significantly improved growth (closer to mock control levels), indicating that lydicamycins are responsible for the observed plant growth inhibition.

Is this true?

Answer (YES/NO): YES